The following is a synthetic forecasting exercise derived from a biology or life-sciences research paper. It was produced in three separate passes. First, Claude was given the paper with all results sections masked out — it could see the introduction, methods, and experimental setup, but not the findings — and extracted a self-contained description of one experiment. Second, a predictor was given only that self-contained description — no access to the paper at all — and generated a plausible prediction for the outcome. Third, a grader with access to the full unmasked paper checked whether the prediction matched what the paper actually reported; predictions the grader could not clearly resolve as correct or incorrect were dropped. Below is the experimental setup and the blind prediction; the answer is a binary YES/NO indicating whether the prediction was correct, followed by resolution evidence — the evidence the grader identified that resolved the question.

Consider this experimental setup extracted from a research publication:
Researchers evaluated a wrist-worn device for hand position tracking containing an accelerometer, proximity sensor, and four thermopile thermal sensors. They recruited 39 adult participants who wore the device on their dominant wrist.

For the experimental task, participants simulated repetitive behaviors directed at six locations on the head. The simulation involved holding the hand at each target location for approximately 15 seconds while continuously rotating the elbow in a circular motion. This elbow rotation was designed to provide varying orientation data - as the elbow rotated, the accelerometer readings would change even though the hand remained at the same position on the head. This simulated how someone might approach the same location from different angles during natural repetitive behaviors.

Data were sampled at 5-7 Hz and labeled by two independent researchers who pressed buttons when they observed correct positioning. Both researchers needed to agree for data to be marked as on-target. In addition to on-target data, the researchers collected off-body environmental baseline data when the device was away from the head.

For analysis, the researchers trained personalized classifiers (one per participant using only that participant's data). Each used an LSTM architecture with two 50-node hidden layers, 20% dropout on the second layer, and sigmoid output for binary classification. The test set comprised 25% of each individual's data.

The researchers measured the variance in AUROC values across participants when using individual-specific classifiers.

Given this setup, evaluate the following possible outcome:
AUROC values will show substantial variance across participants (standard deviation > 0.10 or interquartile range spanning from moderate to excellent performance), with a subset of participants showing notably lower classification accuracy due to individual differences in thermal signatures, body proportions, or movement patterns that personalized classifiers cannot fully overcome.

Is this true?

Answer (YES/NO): NO